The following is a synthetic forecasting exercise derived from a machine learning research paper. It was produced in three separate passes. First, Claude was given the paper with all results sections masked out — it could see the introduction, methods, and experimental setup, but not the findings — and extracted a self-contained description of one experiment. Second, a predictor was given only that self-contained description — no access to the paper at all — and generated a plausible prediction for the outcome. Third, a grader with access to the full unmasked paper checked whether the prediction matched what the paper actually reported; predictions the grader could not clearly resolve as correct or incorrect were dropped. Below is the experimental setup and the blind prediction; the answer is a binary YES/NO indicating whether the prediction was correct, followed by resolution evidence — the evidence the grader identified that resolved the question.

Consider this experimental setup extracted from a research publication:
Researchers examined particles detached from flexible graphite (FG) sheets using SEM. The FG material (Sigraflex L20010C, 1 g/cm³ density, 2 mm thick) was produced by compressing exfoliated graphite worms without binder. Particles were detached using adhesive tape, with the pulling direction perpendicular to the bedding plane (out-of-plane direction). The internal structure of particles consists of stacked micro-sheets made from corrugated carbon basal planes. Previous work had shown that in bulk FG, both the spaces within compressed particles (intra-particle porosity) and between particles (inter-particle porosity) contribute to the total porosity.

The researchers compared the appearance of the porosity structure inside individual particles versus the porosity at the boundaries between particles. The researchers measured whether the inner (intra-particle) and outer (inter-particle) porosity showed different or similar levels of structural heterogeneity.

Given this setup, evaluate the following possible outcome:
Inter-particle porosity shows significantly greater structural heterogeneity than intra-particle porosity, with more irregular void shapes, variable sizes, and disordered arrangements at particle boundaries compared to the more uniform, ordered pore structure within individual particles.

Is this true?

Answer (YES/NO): NO